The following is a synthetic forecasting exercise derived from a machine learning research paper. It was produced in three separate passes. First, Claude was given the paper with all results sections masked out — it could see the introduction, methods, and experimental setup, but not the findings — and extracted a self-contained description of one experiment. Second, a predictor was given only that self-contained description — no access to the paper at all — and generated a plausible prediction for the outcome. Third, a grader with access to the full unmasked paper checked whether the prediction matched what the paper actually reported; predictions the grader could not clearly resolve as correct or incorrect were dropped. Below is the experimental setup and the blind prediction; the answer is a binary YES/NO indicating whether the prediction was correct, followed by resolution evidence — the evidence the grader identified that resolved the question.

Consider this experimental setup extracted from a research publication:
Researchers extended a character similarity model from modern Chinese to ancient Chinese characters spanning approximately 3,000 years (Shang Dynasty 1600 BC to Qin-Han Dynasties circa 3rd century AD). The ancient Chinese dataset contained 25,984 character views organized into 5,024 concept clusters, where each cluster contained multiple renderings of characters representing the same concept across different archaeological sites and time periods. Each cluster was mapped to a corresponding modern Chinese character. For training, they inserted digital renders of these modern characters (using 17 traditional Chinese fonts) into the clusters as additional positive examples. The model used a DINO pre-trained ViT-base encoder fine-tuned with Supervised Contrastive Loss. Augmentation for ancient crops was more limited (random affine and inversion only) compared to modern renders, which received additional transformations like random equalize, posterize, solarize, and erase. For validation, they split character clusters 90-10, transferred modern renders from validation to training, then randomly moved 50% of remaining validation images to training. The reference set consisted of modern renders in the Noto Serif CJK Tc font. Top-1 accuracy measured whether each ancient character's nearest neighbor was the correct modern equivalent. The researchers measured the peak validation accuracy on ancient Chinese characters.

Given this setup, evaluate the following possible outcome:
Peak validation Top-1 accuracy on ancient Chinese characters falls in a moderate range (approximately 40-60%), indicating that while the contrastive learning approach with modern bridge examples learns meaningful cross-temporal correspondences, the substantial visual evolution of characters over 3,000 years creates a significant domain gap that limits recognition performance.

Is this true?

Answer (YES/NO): YES